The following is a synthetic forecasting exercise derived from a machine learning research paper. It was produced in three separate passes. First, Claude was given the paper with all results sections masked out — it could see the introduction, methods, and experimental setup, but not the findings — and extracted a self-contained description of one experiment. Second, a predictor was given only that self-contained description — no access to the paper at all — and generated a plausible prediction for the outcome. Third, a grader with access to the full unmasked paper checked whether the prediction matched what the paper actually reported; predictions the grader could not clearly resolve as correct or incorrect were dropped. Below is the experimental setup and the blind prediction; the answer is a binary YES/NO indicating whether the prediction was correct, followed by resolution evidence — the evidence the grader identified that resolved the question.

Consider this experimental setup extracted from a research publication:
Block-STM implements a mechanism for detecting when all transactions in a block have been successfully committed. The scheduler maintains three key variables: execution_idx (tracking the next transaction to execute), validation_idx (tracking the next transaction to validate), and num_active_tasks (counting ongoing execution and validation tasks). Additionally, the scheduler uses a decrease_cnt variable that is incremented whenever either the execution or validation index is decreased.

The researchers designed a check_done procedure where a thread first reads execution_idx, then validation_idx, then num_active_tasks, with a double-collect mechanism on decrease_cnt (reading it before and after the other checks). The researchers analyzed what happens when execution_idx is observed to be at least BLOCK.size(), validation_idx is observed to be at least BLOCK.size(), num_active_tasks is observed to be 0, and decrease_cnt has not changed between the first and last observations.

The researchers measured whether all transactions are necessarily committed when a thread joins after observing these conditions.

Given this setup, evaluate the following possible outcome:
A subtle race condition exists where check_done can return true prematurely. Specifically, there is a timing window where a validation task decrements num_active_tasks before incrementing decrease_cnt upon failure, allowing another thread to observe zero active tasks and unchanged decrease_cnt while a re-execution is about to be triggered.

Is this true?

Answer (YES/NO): NO